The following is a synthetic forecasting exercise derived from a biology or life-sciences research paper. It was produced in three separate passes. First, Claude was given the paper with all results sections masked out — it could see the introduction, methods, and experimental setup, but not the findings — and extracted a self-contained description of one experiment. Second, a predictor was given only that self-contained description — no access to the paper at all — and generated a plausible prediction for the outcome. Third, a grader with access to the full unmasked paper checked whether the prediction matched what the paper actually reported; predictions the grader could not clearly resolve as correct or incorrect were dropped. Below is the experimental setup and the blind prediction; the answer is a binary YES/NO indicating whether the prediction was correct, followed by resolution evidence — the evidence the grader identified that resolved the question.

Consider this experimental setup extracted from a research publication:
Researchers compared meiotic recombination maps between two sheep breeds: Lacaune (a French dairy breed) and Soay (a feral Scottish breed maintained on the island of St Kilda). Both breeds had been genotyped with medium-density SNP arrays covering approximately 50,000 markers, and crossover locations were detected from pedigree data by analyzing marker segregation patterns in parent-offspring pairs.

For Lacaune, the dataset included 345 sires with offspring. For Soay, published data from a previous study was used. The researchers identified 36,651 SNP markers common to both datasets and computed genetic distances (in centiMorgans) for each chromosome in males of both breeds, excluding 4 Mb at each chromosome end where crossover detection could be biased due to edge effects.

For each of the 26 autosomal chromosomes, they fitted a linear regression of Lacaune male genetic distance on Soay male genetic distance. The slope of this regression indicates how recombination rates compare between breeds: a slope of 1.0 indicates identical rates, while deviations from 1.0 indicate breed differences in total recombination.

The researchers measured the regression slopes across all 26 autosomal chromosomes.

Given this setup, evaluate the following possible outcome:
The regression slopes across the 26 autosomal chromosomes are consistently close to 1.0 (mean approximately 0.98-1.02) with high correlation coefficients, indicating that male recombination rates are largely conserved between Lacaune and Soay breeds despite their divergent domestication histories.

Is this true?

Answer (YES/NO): NO